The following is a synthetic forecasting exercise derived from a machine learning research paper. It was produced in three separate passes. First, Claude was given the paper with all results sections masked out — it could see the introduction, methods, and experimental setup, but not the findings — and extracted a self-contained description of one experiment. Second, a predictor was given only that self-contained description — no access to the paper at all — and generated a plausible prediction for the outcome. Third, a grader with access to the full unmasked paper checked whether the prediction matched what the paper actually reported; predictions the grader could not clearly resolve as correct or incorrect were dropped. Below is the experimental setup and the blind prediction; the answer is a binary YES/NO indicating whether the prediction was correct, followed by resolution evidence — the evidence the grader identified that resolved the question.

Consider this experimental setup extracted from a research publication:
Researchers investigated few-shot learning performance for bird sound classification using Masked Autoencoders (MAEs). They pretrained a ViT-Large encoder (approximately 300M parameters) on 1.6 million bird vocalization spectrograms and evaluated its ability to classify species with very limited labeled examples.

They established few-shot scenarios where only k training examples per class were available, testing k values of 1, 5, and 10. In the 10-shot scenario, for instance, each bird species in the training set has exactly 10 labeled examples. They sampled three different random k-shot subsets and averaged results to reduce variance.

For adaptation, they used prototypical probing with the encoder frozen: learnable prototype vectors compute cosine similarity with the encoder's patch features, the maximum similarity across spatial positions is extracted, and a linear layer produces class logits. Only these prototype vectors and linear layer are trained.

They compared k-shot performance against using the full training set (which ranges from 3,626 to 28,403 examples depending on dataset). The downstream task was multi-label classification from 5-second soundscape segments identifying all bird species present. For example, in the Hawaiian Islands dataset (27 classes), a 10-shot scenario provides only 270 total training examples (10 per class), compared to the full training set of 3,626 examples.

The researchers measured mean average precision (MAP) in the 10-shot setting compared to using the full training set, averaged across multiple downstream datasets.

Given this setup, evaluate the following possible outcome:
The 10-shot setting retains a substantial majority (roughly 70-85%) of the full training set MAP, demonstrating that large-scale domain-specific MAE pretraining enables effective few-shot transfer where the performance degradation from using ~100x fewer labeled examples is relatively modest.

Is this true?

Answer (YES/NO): YES